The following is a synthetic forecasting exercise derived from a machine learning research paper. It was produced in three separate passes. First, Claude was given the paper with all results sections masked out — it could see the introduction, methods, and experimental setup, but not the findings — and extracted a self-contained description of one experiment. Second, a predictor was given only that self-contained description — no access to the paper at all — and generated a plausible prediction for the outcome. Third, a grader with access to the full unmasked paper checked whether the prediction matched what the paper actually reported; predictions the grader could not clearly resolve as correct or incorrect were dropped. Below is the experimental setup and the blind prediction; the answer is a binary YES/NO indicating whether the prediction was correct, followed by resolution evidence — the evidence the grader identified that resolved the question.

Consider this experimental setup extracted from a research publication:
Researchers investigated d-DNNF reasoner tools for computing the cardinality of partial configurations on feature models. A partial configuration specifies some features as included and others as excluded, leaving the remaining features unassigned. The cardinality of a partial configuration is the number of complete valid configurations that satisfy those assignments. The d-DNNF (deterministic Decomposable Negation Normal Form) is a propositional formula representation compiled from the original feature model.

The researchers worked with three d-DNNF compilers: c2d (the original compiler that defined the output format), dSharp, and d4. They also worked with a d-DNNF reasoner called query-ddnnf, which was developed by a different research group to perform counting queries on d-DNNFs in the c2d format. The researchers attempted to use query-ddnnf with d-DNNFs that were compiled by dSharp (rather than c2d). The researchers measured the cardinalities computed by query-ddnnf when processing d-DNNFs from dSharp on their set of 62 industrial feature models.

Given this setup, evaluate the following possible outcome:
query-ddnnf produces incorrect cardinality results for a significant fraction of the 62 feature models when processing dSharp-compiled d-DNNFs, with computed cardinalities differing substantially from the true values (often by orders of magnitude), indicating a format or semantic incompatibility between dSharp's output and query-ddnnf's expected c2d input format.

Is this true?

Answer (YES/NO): YES